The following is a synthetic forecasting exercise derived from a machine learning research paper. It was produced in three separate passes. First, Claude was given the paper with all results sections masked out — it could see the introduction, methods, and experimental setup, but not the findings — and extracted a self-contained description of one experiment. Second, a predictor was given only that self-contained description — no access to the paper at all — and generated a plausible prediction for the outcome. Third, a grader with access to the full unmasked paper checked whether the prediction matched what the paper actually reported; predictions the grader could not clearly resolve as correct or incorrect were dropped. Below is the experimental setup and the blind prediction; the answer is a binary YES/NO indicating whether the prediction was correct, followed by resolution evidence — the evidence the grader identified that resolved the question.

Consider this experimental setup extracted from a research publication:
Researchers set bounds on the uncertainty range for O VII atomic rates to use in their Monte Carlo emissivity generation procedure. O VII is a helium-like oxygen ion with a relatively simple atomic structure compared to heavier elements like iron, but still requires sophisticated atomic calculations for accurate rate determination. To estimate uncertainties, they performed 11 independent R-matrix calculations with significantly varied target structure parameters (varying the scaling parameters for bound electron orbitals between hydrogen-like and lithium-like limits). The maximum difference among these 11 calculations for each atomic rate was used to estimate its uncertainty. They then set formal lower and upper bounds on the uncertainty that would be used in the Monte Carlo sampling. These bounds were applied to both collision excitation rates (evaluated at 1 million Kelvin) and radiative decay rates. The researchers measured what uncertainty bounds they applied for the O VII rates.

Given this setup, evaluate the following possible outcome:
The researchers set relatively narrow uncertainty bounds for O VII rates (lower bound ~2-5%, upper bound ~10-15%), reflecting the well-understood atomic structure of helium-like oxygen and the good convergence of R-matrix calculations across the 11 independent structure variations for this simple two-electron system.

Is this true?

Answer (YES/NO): NO